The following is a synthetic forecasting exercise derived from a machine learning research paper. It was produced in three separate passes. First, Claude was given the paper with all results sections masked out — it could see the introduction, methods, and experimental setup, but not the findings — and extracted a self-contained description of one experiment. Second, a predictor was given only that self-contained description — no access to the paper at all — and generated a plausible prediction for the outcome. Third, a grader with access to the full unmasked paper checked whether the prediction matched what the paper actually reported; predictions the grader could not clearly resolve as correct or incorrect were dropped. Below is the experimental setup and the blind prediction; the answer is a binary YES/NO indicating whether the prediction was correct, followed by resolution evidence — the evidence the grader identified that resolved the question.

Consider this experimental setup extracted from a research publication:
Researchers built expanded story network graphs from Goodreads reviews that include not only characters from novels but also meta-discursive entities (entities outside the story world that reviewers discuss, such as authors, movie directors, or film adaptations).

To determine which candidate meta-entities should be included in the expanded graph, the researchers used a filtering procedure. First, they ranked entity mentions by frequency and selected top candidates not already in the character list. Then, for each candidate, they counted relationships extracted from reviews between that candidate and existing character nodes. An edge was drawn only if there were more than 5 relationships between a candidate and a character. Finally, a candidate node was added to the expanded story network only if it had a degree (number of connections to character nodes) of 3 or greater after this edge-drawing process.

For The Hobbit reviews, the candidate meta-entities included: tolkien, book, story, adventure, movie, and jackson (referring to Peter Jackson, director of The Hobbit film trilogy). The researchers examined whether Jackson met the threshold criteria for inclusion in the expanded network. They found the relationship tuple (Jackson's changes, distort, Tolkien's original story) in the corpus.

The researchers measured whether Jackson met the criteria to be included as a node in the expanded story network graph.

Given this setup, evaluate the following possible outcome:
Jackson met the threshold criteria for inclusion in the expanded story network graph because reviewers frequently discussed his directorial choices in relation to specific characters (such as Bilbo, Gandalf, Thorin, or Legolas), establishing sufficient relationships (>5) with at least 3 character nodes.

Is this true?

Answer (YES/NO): NO